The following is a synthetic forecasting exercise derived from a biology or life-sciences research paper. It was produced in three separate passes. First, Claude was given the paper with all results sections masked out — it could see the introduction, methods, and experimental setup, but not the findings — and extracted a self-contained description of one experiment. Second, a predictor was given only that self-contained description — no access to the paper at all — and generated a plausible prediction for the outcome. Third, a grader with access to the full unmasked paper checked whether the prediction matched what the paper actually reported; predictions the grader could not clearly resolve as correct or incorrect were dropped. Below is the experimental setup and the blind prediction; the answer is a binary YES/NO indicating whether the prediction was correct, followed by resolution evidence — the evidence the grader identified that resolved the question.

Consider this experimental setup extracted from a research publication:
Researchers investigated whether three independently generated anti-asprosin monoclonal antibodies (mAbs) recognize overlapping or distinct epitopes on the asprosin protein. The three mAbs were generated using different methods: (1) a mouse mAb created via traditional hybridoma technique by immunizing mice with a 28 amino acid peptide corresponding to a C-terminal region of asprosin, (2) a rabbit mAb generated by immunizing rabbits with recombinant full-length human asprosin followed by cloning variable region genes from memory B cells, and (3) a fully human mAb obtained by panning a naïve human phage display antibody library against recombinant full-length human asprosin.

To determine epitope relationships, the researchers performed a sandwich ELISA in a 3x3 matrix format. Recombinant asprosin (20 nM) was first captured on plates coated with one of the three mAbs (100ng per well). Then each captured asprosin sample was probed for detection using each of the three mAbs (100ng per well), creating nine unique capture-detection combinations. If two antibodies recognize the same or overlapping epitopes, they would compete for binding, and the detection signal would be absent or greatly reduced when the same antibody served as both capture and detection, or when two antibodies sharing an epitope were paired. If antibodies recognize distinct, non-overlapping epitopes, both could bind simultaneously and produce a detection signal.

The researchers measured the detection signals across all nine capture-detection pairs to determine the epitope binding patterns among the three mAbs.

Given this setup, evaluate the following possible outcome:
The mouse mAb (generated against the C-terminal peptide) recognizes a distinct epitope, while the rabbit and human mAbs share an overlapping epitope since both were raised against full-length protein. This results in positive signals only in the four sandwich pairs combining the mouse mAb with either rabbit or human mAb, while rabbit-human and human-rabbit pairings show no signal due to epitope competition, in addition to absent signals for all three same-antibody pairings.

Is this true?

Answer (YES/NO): NO